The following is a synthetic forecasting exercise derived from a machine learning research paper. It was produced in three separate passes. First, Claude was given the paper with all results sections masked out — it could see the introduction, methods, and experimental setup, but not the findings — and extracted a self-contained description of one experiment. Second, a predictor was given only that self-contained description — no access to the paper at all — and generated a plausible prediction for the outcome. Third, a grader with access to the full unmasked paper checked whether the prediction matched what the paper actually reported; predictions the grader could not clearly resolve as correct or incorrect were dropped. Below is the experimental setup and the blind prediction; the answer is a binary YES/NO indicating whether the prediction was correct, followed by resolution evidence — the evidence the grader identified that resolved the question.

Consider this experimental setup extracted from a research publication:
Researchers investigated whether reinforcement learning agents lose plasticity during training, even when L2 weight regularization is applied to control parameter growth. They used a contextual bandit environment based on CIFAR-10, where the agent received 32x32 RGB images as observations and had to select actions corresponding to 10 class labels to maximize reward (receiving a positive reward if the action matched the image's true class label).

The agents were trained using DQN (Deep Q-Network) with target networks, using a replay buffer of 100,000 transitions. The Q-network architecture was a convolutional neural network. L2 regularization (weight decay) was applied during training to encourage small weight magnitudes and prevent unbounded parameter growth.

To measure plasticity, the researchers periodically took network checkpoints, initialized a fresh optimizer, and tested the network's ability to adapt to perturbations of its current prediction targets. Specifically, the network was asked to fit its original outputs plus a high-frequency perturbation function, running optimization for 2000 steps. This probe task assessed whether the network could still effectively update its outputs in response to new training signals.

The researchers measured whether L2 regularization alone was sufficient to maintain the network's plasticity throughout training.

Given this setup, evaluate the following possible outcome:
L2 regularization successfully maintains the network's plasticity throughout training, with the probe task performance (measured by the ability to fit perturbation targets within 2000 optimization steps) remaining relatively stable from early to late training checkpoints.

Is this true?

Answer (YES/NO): NO